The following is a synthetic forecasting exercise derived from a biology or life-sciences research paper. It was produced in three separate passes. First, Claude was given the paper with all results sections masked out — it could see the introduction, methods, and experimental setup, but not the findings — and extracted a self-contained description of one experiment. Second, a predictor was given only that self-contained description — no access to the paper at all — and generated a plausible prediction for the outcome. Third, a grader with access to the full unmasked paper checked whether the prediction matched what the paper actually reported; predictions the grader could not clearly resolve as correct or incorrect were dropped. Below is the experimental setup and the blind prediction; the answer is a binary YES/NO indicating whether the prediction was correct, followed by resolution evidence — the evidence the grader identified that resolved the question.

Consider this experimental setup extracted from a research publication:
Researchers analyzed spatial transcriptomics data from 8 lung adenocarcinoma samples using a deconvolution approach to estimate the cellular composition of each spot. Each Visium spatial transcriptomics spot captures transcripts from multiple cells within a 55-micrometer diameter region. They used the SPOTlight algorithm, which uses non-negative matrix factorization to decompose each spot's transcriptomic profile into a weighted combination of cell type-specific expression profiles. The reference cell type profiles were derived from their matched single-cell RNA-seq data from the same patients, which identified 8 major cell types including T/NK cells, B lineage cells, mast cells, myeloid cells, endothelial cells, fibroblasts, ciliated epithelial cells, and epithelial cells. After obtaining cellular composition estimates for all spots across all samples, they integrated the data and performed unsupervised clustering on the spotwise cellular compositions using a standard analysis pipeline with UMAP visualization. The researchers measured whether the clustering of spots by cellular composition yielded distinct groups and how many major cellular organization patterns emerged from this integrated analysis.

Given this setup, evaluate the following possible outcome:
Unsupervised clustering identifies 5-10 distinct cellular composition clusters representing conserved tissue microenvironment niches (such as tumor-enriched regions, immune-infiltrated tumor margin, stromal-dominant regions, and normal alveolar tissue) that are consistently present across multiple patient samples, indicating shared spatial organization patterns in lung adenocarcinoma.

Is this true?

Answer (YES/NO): YES